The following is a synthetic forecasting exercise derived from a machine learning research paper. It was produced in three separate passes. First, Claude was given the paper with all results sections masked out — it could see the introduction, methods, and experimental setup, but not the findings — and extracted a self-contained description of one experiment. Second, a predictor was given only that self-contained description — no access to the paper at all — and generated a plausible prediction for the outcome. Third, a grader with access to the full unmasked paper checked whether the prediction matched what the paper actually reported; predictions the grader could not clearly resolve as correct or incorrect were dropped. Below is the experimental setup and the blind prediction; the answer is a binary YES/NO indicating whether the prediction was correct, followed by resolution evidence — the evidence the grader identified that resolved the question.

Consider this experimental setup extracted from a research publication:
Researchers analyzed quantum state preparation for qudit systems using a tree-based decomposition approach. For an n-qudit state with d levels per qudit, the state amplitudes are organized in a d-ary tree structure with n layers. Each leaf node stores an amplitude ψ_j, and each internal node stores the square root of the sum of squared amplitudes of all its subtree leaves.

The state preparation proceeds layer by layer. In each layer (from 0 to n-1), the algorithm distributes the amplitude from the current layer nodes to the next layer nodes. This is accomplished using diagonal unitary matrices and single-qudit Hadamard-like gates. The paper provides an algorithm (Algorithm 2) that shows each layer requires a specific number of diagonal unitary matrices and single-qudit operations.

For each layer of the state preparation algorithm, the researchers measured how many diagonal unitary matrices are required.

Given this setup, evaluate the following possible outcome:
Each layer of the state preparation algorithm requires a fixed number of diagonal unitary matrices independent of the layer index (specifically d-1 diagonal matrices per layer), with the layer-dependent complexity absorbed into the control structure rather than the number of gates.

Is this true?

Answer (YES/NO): NO